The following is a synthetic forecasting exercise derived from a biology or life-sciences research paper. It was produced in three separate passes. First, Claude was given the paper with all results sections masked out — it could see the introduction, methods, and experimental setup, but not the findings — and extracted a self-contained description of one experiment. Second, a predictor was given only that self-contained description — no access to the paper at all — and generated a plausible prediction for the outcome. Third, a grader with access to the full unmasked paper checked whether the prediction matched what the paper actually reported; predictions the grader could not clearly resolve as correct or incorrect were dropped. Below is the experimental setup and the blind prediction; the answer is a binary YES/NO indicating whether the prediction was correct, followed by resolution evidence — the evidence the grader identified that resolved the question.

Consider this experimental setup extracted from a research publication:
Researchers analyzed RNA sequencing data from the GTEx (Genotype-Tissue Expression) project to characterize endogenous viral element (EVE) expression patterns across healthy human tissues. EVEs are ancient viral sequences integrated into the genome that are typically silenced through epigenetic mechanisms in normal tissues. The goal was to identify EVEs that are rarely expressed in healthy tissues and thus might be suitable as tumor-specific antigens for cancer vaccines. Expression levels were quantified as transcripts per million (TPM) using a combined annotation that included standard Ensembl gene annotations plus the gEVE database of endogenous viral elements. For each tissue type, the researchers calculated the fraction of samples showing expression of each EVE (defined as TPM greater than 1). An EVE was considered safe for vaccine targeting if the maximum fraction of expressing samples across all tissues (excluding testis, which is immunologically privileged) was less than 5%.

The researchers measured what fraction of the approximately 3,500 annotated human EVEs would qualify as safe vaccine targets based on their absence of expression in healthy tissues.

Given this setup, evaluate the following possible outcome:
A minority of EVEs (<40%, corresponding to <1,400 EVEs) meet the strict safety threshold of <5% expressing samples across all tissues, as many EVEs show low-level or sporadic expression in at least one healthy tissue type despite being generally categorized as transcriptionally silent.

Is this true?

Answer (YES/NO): NO